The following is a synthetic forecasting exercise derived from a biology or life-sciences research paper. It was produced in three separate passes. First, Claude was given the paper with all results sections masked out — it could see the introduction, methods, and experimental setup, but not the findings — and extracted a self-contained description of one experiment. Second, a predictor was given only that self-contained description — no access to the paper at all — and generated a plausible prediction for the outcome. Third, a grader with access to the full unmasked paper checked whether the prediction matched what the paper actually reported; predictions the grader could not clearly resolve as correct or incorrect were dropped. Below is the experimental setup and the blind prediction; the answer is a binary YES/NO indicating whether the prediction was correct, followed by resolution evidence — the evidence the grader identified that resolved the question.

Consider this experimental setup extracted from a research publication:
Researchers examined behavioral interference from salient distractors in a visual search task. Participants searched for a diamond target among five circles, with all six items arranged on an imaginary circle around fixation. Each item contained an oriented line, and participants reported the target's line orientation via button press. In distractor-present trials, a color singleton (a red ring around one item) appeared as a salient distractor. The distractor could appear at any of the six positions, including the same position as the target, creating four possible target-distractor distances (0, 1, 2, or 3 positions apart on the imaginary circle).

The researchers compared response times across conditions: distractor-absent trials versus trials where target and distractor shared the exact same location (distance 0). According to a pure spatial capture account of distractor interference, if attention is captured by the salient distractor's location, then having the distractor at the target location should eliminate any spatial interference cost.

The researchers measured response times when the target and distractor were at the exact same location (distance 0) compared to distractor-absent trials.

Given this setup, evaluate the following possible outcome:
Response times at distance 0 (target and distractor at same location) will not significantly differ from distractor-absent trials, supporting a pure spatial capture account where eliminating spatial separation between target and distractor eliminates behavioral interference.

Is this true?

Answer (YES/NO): NO